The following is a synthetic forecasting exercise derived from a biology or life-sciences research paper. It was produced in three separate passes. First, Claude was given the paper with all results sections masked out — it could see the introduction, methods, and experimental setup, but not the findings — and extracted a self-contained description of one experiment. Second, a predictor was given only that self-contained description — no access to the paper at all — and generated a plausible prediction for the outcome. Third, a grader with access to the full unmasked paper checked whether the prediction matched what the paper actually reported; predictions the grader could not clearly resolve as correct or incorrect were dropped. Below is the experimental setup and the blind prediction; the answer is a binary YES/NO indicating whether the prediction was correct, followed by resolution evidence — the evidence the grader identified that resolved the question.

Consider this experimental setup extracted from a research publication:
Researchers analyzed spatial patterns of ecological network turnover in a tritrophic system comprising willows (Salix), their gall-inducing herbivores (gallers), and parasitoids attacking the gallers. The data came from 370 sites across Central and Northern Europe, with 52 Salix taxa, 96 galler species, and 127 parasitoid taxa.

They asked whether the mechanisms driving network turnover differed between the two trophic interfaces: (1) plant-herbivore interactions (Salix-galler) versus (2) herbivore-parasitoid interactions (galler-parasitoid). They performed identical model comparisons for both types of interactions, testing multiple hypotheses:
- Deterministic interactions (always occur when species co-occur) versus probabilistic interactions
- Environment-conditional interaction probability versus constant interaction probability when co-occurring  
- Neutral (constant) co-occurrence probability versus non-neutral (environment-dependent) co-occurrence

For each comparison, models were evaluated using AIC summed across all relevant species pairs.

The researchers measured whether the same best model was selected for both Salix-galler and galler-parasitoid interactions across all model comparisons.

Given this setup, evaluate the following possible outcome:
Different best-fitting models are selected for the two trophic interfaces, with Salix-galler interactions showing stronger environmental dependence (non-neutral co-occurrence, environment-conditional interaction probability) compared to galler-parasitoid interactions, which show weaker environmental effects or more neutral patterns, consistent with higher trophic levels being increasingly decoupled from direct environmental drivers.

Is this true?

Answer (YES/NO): NO